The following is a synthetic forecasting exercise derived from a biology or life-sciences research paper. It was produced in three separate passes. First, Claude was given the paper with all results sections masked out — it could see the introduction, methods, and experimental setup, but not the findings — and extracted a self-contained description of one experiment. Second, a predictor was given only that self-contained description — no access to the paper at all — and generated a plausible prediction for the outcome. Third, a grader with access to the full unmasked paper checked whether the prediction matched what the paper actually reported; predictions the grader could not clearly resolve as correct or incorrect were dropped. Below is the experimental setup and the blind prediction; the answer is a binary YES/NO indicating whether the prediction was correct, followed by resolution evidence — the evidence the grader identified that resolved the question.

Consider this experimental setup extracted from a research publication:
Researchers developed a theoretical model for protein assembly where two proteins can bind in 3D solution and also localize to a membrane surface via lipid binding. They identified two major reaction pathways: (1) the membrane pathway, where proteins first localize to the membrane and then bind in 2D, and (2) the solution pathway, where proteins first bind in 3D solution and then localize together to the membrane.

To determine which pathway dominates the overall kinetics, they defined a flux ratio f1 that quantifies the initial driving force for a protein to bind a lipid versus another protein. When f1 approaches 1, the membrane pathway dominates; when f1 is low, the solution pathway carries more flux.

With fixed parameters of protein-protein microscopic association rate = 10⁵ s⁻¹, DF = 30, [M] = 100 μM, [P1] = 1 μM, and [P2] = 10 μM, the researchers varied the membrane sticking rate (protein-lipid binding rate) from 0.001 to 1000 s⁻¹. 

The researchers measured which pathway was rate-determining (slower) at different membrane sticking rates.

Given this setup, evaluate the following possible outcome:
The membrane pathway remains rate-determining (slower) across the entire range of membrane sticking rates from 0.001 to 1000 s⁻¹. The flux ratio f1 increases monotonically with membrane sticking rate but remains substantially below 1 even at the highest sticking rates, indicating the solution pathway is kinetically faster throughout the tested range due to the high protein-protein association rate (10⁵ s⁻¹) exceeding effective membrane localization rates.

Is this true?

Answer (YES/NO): NO